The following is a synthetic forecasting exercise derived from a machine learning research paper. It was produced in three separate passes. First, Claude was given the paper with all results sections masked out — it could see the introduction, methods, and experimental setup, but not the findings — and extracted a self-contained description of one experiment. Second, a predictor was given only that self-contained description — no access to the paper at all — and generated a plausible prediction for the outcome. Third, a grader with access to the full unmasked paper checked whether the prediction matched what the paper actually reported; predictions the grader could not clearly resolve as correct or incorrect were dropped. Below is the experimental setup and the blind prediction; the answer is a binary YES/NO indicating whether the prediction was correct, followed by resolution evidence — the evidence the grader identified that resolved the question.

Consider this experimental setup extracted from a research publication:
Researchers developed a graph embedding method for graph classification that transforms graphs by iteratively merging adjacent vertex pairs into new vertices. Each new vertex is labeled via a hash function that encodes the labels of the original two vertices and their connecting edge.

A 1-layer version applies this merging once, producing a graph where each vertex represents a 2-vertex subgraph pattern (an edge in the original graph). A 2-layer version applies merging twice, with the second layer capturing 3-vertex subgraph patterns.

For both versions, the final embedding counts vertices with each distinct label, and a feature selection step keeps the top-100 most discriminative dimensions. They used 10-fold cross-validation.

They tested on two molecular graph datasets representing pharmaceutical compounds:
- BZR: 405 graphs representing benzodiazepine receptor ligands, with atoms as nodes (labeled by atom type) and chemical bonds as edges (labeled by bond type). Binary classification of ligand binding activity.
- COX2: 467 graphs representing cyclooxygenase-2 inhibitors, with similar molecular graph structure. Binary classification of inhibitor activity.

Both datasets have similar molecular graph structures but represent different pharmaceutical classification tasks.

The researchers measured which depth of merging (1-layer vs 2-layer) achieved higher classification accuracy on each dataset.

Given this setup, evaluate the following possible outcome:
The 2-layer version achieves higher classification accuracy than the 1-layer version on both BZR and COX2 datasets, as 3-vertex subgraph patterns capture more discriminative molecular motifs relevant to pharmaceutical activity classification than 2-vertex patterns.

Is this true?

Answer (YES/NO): NO